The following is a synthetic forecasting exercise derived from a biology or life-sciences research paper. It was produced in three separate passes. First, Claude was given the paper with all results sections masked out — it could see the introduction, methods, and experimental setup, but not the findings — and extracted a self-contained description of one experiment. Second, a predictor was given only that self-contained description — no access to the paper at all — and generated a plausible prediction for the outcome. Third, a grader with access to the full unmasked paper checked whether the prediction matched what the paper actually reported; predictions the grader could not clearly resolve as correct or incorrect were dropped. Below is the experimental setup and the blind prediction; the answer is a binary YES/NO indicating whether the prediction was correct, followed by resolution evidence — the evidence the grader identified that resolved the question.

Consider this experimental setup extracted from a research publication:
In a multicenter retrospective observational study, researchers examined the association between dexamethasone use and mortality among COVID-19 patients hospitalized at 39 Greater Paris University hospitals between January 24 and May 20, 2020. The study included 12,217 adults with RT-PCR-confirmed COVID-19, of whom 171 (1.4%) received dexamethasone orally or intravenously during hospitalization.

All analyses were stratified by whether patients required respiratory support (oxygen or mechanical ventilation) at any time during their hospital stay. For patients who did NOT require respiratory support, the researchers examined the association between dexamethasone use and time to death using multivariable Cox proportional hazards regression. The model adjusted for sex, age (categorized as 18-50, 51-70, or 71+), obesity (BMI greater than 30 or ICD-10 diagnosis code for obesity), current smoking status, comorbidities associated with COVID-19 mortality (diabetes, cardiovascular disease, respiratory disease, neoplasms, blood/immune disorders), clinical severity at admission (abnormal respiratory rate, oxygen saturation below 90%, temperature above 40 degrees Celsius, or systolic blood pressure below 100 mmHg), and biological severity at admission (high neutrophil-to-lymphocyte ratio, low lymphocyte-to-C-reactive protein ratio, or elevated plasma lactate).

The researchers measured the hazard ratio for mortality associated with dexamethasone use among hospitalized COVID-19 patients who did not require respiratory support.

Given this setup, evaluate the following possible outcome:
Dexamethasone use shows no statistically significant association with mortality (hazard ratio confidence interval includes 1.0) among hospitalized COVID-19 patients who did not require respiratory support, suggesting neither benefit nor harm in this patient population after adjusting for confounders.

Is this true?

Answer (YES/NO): YES